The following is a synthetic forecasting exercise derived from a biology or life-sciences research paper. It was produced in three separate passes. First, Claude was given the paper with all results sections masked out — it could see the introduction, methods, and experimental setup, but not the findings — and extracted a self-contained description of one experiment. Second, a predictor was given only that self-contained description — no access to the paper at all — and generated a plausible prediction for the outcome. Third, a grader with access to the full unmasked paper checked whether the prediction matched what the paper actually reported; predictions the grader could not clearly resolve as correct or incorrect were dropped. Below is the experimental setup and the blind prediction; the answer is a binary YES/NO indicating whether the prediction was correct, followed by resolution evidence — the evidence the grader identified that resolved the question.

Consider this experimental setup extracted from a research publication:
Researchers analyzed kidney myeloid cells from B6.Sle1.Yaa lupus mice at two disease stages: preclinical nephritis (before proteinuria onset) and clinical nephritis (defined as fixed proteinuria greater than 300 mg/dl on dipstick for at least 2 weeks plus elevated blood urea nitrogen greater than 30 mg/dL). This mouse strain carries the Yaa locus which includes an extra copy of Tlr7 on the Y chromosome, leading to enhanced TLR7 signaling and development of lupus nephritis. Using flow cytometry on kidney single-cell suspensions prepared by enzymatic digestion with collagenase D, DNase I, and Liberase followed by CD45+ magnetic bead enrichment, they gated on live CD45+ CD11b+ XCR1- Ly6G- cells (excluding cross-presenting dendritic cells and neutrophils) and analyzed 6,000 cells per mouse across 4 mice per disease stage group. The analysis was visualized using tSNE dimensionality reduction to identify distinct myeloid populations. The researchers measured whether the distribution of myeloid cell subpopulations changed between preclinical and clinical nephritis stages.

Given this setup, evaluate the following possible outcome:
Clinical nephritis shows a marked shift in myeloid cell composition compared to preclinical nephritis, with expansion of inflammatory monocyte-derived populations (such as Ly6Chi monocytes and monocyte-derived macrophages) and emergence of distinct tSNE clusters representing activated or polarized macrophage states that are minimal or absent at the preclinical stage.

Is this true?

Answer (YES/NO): NO